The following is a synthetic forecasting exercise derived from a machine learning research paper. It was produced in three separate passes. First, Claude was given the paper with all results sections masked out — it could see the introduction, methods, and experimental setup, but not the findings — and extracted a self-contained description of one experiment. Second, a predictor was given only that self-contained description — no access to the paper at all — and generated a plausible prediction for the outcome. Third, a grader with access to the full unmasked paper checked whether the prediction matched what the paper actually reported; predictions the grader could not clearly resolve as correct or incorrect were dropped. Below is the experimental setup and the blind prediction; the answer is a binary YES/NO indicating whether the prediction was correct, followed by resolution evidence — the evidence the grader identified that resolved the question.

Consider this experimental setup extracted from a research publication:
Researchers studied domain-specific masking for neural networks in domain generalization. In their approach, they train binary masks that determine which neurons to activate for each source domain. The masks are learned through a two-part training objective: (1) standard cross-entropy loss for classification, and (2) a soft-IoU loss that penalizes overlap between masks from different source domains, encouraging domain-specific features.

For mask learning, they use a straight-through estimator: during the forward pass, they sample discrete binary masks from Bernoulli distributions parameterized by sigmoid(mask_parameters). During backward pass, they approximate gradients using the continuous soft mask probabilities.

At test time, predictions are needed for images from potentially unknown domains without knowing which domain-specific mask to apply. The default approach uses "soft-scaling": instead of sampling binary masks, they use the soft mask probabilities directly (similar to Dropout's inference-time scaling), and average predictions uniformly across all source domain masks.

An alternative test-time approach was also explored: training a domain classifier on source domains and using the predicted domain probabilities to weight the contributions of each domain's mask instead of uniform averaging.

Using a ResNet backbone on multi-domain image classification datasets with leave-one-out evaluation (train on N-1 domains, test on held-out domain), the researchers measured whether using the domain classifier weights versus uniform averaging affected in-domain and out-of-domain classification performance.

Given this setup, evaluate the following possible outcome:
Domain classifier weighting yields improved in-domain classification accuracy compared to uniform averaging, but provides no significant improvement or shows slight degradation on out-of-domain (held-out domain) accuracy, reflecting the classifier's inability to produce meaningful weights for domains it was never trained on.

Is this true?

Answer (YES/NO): NO